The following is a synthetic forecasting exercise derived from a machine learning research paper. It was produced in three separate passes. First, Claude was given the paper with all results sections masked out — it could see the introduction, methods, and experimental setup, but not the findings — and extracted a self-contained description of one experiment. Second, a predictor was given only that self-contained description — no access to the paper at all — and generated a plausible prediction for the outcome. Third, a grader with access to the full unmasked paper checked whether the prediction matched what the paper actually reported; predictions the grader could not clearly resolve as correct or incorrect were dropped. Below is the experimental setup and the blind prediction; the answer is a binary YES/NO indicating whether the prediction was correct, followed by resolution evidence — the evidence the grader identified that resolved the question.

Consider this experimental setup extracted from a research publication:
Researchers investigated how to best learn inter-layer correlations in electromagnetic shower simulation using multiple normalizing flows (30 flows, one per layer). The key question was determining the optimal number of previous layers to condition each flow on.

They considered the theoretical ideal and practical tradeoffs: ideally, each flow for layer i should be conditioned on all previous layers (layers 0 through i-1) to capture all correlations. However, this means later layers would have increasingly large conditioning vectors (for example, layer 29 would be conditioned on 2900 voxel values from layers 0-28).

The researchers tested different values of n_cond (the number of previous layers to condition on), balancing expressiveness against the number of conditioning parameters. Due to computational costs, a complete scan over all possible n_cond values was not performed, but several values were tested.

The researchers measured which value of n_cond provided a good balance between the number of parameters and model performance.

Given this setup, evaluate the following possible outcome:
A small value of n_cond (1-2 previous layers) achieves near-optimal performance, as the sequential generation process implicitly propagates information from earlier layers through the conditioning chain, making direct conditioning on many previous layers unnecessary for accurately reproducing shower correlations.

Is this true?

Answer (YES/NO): NO